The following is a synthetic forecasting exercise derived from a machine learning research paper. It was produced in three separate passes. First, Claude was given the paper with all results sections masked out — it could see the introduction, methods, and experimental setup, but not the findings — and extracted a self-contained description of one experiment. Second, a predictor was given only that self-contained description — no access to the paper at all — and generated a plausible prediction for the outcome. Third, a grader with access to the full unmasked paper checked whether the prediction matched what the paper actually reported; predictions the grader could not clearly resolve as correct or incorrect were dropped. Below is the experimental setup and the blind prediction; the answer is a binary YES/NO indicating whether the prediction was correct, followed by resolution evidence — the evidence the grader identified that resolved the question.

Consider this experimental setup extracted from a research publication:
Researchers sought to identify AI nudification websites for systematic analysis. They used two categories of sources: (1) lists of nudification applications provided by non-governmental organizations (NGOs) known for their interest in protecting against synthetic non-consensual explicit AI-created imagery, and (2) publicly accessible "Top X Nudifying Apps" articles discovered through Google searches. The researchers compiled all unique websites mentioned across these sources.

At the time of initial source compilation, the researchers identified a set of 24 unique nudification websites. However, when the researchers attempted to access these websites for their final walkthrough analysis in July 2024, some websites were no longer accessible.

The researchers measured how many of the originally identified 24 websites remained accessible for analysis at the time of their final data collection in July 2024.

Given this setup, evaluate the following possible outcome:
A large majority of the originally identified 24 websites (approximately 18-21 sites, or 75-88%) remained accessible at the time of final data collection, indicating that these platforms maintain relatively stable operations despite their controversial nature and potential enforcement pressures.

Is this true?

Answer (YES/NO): YES